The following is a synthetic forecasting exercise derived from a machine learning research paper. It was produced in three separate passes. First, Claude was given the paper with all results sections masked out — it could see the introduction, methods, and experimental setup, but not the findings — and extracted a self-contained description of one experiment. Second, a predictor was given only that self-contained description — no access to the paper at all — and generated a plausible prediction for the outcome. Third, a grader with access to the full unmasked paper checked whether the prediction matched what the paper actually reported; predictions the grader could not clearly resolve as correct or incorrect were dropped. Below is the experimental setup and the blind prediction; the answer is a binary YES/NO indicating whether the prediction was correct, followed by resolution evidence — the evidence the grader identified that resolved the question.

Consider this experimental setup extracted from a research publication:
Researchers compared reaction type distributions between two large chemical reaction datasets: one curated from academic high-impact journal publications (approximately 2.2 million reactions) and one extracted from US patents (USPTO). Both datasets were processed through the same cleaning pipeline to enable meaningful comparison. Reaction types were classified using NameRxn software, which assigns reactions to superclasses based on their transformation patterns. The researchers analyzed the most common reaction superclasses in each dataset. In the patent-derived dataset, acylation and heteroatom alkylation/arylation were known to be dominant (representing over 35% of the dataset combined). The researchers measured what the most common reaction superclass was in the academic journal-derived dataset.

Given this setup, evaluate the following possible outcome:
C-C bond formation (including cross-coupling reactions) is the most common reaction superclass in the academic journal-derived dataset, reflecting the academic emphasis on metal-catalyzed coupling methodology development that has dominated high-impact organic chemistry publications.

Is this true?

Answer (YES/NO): NO